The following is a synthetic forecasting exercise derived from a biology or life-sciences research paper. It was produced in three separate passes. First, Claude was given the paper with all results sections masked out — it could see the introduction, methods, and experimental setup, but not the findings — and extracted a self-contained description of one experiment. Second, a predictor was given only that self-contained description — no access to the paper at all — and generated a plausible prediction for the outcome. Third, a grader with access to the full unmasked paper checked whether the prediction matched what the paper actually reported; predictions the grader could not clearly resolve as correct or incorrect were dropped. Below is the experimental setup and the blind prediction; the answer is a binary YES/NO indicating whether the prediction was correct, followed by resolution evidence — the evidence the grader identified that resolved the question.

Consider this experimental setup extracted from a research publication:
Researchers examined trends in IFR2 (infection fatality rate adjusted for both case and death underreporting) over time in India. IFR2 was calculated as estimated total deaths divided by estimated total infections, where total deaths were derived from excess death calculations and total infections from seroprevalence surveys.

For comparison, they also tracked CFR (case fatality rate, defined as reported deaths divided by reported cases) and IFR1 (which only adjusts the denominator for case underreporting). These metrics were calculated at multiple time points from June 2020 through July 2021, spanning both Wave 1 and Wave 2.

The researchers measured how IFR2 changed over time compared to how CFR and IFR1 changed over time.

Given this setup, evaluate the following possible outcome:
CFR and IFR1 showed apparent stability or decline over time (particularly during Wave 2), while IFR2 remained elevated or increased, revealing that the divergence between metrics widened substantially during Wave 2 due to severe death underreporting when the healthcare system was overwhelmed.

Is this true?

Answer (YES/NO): YES